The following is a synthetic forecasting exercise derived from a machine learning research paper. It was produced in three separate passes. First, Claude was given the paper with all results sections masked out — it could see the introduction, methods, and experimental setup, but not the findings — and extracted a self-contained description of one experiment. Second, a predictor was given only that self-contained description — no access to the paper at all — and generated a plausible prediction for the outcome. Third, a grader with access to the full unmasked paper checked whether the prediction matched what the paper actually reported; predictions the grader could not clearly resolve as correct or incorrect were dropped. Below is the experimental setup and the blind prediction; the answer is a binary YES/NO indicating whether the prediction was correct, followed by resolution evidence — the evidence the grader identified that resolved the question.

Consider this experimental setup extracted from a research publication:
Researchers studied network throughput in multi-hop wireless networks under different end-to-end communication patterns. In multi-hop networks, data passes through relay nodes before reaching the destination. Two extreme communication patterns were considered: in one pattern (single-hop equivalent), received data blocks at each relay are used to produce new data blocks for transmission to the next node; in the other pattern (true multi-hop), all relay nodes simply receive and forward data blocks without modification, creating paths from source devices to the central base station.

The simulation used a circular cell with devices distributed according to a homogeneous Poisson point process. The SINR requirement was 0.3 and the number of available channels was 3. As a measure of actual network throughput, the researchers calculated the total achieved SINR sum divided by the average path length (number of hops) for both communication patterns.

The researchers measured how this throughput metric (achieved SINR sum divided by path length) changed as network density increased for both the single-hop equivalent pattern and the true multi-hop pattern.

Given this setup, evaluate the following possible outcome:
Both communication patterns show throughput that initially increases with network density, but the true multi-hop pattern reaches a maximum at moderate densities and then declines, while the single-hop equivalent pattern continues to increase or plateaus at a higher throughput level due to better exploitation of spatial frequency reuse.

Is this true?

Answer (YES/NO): NO